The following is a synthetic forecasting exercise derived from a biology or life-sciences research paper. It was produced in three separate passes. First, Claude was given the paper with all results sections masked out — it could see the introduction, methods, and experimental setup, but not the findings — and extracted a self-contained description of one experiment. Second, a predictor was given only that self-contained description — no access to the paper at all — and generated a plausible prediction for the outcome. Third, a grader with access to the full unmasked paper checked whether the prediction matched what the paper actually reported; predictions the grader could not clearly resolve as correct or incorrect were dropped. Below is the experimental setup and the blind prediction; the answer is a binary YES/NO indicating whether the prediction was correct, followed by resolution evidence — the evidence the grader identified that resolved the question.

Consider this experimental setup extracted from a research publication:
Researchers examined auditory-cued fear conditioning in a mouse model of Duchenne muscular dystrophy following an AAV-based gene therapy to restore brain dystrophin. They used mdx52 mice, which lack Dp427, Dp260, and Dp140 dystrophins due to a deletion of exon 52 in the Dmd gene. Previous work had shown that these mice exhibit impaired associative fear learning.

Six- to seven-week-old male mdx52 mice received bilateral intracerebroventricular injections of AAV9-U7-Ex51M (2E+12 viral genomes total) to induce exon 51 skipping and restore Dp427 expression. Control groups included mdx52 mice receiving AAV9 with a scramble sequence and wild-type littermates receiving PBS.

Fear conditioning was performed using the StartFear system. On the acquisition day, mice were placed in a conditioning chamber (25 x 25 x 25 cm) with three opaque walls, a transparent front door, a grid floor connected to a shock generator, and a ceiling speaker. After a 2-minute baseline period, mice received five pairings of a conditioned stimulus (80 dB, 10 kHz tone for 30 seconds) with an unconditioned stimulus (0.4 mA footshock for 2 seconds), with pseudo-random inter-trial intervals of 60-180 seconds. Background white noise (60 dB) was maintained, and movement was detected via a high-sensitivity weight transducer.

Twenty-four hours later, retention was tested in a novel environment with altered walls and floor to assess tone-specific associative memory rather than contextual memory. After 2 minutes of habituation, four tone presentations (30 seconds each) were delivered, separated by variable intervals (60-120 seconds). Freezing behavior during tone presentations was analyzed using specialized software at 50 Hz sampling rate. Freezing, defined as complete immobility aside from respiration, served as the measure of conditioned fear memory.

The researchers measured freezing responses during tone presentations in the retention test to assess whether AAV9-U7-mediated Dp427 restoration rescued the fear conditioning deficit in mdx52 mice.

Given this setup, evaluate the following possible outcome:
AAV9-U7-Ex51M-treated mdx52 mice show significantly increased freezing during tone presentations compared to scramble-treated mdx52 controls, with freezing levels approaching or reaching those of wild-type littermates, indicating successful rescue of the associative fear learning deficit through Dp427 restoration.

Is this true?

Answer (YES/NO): NO